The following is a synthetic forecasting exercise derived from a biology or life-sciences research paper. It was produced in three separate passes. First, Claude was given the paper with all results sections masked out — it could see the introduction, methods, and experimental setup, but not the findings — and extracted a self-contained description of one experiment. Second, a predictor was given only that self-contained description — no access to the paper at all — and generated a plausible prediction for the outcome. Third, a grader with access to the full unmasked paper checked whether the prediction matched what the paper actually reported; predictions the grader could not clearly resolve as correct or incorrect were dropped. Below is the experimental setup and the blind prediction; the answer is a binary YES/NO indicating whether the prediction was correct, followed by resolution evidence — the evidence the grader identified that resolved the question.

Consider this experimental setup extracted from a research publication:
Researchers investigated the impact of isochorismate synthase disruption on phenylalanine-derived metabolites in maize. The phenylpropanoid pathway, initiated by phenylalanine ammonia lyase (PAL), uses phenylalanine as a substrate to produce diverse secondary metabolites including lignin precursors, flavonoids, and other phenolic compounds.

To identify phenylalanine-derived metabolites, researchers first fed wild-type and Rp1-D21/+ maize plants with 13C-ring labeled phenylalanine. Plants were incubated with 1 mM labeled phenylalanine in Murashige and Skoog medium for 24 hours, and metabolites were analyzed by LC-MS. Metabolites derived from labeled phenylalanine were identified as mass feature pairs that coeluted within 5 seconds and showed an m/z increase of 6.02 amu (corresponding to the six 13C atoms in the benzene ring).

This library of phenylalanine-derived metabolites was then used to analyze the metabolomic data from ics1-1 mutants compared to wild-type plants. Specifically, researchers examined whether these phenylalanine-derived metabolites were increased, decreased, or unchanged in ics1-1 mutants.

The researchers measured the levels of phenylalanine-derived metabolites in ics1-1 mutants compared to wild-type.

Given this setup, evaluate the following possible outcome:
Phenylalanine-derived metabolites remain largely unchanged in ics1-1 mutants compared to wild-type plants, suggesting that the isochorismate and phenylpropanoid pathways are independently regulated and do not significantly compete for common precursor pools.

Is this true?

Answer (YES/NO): NO